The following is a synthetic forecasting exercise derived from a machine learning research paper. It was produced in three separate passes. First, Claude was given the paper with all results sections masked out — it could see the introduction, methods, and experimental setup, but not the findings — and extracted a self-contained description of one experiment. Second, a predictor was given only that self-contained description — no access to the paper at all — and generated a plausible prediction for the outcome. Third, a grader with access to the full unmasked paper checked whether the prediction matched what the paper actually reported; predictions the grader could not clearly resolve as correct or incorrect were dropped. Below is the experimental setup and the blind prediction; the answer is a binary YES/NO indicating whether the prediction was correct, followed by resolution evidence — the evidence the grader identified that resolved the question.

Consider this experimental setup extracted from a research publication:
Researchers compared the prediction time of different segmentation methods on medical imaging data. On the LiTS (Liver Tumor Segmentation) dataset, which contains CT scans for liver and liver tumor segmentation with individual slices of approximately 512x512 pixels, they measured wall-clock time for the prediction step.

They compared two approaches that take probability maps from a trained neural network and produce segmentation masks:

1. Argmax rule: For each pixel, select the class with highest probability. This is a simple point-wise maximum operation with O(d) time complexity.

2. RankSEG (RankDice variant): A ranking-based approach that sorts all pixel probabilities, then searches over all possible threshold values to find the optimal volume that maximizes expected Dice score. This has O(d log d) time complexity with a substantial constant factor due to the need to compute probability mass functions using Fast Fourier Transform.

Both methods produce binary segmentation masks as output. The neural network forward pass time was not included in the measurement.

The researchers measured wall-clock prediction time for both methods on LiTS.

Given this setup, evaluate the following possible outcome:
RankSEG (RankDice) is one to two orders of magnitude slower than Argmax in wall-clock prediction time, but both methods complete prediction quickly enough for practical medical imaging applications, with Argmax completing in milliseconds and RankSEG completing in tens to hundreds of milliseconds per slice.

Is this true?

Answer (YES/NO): NO